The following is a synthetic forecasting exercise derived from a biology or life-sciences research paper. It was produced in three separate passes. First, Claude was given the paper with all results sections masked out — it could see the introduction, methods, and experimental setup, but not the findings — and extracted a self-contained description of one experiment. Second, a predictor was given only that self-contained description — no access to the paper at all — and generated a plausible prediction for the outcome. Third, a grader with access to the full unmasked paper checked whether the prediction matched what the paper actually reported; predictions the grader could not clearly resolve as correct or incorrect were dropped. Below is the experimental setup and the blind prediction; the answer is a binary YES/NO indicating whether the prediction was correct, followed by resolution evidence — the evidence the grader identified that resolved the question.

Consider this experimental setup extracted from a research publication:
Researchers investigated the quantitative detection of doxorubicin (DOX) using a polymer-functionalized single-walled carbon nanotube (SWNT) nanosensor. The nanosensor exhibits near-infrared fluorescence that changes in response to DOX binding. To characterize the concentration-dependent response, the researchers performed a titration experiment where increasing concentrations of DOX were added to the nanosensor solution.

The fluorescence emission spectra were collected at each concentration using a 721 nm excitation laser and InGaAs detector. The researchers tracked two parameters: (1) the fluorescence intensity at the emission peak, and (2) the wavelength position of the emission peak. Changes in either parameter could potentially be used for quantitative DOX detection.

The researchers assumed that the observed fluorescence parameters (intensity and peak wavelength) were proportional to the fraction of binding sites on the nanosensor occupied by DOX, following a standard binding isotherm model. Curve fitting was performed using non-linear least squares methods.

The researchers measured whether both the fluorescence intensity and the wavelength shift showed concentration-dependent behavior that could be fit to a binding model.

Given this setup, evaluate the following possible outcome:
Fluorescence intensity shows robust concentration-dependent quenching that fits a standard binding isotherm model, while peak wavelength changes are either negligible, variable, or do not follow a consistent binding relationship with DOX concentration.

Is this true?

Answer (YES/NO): NO